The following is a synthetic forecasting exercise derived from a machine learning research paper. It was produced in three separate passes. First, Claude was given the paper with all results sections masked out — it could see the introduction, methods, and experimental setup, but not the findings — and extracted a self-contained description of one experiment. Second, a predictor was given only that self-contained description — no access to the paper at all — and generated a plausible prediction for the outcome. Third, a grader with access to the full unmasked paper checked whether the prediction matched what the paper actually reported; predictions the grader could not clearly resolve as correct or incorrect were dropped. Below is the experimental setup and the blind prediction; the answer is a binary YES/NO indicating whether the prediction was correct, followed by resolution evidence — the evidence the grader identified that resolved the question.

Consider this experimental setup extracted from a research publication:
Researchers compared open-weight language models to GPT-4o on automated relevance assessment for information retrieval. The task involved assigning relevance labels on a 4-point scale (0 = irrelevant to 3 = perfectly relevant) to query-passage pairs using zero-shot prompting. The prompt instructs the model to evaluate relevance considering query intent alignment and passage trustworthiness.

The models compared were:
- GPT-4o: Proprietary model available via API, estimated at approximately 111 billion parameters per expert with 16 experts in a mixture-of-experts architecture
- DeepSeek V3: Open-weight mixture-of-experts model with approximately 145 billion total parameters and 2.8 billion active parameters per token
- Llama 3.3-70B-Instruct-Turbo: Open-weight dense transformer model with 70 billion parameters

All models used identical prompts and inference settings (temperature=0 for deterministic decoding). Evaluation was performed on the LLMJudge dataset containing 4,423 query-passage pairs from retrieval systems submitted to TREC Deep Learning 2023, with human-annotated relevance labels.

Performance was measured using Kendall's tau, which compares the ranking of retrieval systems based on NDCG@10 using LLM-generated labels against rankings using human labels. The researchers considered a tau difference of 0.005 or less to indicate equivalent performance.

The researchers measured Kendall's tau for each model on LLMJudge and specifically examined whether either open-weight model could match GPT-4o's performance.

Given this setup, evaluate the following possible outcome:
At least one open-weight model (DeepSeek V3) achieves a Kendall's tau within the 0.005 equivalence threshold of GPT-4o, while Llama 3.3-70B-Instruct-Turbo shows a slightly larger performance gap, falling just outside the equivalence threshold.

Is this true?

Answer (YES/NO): NO